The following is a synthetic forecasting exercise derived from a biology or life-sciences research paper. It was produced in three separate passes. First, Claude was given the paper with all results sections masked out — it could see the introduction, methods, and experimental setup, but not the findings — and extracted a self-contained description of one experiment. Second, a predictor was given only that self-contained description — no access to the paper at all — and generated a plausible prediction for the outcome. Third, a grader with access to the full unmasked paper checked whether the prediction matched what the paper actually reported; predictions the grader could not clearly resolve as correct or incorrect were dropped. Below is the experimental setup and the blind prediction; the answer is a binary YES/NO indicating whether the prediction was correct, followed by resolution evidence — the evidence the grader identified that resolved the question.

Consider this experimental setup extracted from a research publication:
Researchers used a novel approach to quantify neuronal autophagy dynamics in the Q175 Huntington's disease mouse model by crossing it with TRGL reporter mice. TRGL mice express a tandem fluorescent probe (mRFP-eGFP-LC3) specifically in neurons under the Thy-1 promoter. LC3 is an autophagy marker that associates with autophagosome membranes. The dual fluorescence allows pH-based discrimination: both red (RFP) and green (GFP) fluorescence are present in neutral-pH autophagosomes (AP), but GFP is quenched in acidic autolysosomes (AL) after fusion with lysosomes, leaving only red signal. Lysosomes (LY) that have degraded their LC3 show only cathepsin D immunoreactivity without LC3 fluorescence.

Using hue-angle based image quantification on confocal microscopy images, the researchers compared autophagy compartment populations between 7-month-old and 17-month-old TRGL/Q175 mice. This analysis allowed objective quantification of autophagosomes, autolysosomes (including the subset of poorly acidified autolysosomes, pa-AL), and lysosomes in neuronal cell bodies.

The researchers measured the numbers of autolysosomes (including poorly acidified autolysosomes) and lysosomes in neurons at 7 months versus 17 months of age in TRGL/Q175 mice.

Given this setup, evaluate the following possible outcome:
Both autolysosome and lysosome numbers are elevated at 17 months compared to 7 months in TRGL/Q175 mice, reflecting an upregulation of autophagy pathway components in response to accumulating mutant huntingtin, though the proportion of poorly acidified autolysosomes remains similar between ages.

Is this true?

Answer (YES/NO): NO